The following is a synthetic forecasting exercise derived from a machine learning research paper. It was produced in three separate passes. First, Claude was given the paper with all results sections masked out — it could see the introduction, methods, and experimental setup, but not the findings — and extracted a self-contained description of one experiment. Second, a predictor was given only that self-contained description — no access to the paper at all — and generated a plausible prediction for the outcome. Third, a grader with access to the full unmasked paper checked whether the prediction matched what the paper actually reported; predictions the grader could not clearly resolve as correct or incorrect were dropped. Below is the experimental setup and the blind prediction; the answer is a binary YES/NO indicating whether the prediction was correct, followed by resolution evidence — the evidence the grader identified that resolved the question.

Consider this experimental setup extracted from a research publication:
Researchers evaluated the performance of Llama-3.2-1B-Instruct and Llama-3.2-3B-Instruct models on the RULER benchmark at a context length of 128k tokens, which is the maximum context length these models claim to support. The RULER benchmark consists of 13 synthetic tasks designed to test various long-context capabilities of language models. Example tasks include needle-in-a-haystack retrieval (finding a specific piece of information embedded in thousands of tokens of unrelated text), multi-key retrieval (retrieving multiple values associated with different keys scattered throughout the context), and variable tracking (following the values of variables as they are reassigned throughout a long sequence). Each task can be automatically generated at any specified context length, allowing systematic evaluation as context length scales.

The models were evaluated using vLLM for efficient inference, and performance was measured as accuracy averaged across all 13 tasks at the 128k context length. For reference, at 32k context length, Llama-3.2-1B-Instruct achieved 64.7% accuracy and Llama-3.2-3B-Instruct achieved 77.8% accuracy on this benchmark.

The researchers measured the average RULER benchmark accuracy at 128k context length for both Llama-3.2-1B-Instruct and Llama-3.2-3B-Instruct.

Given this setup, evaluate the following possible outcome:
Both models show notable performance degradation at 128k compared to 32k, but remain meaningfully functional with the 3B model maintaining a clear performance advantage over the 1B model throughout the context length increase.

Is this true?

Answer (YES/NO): NO